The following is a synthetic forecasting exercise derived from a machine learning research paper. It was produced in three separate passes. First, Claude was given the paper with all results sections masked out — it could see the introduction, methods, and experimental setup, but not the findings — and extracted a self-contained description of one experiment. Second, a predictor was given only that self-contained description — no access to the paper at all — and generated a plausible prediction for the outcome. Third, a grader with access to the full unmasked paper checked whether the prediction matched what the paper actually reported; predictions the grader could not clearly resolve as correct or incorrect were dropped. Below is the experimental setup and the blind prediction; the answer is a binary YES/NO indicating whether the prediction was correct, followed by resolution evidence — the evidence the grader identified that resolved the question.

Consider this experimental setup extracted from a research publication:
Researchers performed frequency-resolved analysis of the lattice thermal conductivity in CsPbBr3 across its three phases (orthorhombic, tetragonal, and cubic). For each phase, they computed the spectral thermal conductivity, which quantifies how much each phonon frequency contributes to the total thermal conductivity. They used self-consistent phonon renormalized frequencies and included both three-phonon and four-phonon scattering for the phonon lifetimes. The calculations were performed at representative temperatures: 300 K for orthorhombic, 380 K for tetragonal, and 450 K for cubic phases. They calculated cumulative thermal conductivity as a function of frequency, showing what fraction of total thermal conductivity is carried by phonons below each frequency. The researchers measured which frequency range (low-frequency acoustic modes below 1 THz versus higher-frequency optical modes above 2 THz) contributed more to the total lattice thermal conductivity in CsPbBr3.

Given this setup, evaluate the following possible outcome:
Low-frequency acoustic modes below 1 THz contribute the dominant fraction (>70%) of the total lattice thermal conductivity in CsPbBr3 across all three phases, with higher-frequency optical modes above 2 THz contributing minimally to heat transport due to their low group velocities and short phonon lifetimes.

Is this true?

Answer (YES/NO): NO